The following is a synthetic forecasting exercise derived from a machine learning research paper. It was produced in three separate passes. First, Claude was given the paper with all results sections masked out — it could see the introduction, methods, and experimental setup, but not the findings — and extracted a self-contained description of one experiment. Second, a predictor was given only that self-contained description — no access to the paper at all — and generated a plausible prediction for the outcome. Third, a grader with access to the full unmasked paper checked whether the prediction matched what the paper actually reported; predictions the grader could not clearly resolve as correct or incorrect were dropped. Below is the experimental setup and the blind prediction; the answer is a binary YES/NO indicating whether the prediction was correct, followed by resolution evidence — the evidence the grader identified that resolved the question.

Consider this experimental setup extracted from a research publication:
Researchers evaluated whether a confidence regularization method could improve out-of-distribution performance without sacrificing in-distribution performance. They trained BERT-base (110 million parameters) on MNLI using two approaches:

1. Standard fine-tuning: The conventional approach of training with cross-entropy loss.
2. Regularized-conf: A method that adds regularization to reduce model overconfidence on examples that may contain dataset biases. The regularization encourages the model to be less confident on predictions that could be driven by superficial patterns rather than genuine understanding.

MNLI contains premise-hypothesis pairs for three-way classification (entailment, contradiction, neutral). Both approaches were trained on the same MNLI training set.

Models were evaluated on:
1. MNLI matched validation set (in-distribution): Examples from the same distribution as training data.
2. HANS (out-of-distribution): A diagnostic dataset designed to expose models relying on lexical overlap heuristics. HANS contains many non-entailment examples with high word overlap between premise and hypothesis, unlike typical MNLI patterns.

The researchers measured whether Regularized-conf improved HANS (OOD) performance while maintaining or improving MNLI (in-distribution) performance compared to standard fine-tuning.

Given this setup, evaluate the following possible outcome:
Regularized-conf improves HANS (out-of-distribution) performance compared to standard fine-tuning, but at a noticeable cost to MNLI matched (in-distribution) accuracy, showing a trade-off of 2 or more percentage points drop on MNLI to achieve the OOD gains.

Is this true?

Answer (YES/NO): NO